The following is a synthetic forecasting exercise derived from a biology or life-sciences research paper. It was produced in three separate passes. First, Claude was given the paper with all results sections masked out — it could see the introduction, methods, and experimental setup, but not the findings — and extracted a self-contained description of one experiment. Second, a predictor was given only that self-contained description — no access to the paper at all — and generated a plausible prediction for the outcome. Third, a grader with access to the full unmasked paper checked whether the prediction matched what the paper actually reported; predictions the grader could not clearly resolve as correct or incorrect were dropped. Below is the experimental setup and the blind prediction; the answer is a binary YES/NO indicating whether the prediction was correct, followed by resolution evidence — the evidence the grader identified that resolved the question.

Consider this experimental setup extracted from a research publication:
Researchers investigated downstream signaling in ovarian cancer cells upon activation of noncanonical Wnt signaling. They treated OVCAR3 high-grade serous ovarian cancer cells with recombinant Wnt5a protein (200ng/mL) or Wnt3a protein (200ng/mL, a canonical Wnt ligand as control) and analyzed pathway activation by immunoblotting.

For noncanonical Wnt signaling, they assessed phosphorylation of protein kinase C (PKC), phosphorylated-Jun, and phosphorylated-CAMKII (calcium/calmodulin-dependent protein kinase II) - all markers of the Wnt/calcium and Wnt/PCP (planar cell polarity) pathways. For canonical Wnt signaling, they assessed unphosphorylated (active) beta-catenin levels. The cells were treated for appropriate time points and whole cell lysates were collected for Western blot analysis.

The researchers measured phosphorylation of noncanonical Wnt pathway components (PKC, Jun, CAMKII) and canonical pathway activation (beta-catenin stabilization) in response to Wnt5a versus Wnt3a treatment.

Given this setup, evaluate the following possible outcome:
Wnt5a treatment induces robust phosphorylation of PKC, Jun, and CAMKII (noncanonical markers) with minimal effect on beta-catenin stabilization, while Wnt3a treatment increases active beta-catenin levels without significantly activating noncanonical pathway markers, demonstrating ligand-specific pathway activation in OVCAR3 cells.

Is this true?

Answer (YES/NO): NO